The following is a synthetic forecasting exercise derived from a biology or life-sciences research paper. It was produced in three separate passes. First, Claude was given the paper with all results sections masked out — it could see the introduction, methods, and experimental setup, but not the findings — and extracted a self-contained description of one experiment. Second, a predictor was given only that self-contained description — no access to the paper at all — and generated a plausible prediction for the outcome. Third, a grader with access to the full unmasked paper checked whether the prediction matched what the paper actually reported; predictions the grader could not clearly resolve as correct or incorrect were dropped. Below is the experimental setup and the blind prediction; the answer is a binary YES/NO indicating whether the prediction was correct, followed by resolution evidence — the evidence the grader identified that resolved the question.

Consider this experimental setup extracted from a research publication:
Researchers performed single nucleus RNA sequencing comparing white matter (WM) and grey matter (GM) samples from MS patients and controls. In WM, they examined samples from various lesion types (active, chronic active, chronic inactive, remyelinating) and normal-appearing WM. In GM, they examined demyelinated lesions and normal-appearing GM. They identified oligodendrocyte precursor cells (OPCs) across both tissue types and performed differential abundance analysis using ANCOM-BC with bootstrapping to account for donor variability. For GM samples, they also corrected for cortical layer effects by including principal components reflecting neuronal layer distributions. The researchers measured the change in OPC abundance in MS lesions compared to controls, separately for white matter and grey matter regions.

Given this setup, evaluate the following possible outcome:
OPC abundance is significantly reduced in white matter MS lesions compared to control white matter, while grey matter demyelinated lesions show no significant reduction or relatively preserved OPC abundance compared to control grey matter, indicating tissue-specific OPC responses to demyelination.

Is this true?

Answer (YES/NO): YES